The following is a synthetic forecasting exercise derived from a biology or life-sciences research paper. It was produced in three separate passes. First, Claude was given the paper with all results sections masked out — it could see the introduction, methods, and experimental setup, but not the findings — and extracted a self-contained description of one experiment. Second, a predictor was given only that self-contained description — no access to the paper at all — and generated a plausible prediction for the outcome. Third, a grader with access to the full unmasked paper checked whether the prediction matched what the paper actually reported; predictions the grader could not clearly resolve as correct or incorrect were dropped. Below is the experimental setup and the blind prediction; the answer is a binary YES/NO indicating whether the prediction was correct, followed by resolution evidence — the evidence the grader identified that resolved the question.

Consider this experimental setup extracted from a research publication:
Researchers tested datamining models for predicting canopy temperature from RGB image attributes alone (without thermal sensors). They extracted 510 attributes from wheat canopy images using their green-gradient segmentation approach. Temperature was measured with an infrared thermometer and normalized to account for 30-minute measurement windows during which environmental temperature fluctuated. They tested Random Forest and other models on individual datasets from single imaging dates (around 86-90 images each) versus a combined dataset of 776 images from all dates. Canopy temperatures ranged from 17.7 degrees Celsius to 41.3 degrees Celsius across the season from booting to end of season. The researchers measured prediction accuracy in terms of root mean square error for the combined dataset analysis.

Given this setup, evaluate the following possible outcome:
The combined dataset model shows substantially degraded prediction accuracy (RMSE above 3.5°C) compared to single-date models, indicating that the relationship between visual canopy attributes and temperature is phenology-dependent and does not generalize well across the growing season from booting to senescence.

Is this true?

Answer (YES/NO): NO